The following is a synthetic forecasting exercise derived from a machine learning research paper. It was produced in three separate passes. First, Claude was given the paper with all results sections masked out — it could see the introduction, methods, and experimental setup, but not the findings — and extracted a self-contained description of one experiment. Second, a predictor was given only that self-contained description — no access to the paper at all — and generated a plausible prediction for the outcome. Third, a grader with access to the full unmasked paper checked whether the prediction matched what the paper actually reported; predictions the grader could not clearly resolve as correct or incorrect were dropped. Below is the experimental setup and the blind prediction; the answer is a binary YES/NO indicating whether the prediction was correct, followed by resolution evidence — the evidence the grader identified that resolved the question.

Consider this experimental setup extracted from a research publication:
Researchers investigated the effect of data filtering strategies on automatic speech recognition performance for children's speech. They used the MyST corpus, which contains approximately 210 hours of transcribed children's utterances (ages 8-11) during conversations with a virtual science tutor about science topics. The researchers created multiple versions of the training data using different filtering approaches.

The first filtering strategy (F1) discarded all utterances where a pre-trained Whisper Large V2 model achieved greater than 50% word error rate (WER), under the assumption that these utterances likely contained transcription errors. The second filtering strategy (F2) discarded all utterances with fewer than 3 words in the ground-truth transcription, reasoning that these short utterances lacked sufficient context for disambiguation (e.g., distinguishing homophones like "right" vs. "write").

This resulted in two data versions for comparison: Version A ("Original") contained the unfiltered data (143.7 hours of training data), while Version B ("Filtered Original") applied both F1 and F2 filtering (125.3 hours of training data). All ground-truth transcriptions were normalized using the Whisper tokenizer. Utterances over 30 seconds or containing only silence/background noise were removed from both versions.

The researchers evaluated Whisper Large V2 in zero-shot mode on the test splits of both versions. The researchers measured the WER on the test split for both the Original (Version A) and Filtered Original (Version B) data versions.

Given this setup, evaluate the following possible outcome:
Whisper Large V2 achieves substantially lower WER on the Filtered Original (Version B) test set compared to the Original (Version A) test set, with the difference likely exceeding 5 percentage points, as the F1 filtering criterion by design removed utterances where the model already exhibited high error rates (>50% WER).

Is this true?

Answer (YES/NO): YES